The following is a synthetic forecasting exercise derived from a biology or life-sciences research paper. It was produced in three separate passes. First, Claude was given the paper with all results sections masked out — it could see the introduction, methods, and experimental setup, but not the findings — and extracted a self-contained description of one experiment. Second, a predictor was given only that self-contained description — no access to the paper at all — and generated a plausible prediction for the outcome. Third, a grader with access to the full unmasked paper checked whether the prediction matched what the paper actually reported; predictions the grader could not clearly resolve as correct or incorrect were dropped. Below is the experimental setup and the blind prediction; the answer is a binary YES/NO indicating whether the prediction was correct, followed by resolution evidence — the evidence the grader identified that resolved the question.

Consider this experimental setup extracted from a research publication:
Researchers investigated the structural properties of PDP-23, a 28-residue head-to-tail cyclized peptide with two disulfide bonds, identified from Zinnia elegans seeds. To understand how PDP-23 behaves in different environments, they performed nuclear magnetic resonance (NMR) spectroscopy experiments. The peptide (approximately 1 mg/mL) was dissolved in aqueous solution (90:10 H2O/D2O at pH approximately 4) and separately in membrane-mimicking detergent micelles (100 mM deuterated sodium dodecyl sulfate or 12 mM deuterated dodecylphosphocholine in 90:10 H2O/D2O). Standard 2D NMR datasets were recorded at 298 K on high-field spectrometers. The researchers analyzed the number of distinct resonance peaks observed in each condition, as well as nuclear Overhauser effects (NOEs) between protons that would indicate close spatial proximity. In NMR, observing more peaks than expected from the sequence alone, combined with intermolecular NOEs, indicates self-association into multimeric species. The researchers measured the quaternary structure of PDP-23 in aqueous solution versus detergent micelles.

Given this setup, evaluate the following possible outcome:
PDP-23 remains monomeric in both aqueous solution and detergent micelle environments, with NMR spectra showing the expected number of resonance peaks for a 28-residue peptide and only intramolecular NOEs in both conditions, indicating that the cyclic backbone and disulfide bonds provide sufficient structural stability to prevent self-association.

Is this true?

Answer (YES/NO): NO